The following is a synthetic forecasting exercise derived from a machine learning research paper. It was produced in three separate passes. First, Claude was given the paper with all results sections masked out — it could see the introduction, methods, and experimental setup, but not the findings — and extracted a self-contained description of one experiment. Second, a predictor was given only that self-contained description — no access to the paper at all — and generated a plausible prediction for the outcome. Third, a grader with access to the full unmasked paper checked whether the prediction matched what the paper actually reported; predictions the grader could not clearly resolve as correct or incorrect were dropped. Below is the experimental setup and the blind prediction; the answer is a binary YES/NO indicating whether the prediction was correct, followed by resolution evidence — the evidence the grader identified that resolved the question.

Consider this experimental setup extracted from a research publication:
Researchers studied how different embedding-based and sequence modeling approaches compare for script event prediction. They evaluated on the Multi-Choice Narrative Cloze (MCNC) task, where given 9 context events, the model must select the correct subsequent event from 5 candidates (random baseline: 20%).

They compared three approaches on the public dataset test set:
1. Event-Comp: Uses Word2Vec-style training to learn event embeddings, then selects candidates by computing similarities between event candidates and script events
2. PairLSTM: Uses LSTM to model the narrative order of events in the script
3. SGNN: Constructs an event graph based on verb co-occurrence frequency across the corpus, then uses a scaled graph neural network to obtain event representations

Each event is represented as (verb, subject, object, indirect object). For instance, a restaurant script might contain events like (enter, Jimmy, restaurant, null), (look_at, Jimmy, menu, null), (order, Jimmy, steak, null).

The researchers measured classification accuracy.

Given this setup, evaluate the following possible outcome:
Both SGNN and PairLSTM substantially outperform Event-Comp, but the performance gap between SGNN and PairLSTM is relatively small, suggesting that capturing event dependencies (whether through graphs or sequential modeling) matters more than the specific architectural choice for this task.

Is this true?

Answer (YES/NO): NO